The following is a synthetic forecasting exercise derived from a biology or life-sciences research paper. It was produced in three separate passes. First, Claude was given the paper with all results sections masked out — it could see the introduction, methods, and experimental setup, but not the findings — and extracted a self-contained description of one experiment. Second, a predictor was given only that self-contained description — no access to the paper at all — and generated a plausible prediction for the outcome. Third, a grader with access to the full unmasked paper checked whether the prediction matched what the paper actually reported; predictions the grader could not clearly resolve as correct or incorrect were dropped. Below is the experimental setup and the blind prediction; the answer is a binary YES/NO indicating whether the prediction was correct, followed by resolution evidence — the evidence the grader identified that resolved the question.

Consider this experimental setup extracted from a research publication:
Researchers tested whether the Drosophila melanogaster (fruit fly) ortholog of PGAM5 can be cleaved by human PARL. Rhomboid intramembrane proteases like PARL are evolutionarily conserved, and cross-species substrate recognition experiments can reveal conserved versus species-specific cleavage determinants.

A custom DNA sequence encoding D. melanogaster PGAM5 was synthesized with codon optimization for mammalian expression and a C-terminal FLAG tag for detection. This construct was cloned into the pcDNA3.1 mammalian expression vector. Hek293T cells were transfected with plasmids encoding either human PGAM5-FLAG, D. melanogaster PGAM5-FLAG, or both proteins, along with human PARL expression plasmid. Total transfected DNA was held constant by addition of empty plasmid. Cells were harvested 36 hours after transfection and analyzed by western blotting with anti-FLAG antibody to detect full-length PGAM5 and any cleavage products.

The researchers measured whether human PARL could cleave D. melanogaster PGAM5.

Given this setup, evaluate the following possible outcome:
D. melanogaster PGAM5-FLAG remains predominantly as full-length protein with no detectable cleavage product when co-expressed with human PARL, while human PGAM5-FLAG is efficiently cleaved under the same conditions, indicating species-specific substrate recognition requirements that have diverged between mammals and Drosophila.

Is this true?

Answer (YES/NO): NO